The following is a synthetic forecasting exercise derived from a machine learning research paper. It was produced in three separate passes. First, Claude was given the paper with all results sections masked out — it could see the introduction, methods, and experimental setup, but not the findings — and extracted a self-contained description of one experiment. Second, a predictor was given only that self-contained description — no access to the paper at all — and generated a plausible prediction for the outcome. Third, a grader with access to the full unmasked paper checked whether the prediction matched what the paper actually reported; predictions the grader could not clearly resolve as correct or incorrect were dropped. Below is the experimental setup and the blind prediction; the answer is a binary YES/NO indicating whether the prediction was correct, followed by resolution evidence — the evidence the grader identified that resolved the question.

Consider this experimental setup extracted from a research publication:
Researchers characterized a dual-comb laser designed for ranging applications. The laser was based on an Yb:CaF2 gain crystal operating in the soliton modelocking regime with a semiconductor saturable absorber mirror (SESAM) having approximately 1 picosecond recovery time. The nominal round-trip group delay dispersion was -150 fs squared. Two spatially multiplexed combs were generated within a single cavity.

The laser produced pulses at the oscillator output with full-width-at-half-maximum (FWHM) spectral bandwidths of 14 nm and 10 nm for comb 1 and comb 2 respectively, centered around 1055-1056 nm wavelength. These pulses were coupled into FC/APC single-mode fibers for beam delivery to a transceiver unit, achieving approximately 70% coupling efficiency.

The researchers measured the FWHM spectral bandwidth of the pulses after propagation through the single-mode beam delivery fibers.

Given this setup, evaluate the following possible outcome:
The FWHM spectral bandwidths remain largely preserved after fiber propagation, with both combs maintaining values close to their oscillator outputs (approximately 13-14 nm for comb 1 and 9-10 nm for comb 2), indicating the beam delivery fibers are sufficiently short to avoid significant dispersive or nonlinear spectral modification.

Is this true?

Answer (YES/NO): NO